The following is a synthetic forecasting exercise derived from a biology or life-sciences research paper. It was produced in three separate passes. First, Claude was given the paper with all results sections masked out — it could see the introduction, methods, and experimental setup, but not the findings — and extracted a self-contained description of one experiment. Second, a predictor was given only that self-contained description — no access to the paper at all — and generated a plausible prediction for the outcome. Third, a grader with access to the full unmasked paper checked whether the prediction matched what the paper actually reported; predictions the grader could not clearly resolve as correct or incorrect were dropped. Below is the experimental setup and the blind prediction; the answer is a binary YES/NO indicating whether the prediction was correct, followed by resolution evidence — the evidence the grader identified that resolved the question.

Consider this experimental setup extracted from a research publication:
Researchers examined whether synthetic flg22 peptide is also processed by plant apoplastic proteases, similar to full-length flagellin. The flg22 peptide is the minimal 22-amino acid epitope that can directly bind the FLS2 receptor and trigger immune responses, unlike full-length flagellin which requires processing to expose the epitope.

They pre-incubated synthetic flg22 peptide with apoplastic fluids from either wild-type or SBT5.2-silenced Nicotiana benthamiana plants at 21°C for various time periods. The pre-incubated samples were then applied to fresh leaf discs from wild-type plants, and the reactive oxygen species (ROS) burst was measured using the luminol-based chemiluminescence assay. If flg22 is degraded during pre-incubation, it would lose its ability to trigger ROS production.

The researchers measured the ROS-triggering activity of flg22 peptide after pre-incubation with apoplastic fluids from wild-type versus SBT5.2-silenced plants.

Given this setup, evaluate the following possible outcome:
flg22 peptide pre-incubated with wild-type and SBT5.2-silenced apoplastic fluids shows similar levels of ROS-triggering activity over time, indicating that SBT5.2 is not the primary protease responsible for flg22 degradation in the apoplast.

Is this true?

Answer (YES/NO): NO